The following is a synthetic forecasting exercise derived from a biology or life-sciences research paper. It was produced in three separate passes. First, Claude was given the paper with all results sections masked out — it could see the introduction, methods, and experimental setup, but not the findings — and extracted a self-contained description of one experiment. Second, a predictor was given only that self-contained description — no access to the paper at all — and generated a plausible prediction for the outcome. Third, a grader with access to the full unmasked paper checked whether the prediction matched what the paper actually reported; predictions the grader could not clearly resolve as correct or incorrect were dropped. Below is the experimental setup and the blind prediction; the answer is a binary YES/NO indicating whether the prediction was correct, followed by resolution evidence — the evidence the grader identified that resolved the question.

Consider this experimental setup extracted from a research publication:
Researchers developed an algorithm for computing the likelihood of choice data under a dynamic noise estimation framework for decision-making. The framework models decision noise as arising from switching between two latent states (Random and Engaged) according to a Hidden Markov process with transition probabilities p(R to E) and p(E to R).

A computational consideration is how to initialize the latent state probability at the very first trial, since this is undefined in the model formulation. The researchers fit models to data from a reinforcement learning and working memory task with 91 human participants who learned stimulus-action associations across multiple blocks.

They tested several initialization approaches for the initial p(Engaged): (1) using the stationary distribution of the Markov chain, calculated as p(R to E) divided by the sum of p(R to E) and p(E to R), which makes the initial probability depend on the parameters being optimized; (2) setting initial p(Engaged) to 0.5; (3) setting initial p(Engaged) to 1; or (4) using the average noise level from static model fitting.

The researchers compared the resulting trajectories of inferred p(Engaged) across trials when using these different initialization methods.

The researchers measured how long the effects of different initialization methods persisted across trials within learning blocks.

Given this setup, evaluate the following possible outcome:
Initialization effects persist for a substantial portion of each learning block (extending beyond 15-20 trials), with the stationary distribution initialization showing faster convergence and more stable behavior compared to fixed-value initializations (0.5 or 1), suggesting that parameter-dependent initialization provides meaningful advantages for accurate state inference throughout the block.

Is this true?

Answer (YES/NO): NO